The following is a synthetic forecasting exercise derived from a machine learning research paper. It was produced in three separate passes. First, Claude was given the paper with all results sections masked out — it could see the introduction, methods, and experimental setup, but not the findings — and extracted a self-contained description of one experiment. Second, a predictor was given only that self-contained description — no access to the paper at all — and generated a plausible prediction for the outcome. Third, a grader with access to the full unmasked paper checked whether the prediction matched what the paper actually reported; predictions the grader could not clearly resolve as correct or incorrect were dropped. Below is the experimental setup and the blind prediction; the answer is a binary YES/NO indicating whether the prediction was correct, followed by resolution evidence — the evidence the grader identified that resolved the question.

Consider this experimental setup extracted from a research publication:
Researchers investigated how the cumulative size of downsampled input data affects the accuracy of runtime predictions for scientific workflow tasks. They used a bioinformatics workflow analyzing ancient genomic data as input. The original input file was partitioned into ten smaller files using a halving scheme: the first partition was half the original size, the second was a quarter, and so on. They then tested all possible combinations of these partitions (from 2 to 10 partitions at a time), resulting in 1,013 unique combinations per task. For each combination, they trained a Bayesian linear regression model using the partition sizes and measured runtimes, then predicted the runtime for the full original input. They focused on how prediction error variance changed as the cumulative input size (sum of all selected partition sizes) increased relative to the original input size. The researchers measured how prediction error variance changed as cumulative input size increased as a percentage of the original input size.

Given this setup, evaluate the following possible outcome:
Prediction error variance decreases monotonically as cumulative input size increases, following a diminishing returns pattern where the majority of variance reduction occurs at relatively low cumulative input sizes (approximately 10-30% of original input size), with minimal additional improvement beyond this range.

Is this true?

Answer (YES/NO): NO